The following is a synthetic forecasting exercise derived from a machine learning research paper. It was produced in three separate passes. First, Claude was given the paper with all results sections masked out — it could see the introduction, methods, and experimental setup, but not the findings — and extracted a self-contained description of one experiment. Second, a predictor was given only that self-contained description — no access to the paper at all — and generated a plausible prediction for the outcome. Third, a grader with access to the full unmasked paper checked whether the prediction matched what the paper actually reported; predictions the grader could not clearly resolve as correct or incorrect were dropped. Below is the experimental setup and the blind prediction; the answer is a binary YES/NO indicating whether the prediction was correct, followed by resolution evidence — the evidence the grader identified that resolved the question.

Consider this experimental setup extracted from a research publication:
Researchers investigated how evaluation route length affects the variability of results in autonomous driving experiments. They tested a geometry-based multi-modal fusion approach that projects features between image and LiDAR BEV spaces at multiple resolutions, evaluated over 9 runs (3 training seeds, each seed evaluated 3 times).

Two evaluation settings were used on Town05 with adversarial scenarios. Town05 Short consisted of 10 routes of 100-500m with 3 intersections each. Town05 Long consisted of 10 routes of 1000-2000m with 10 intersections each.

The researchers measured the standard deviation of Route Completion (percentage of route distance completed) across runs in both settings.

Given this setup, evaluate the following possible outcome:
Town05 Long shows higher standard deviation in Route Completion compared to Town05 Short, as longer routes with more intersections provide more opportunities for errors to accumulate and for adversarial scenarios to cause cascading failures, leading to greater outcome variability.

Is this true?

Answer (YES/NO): YES